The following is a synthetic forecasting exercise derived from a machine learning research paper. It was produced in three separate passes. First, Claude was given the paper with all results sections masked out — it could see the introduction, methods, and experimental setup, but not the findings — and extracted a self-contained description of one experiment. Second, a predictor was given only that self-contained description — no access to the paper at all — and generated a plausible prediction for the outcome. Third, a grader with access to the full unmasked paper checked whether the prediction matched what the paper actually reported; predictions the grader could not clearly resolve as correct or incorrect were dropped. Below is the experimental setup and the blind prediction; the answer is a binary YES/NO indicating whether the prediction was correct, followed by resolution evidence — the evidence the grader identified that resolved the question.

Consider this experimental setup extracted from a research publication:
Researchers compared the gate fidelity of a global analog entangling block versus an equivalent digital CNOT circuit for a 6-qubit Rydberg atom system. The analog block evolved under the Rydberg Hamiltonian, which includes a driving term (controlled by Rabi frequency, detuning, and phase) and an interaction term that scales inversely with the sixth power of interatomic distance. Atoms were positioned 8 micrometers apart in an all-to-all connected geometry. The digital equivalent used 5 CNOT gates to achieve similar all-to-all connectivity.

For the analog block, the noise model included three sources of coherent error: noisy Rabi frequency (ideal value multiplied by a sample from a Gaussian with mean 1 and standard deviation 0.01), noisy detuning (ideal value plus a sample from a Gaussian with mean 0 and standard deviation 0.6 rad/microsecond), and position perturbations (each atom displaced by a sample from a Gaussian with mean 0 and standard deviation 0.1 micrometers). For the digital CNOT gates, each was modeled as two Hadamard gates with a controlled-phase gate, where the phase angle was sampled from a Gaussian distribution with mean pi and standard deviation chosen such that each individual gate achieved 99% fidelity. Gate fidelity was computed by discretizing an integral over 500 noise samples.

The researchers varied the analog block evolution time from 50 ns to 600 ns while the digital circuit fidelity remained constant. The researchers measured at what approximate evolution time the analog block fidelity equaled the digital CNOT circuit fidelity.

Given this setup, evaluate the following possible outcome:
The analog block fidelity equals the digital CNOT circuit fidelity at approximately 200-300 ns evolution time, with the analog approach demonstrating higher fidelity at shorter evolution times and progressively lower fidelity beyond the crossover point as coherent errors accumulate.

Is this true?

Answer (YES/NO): NO